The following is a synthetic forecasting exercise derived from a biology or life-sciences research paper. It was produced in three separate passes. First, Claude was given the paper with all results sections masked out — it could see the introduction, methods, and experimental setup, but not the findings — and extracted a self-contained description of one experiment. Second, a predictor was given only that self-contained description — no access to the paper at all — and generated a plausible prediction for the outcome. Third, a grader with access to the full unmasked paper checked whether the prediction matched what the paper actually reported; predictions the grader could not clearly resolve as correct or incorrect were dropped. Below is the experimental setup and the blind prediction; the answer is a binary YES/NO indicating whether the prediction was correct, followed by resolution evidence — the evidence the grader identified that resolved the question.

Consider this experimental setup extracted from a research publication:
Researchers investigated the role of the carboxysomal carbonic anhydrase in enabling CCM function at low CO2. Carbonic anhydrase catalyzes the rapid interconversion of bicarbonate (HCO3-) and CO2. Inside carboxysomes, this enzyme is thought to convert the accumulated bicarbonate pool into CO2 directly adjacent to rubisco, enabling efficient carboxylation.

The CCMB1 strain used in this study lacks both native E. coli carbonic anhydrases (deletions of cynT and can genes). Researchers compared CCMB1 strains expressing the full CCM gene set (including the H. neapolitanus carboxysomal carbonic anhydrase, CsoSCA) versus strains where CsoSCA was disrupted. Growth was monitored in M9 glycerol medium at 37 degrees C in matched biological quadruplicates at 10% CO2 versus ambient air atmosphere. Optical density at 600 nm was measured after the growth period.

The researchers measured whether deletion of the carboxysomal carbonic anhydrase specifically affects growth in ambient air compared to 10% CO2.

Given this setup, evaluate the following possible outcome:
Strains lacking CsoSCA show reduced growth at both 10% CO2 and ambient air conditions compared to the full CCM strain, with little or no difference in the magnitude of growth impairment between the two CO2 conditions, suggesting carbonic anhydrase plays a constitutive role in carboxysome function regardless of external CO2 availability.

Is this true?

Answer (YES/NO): NO